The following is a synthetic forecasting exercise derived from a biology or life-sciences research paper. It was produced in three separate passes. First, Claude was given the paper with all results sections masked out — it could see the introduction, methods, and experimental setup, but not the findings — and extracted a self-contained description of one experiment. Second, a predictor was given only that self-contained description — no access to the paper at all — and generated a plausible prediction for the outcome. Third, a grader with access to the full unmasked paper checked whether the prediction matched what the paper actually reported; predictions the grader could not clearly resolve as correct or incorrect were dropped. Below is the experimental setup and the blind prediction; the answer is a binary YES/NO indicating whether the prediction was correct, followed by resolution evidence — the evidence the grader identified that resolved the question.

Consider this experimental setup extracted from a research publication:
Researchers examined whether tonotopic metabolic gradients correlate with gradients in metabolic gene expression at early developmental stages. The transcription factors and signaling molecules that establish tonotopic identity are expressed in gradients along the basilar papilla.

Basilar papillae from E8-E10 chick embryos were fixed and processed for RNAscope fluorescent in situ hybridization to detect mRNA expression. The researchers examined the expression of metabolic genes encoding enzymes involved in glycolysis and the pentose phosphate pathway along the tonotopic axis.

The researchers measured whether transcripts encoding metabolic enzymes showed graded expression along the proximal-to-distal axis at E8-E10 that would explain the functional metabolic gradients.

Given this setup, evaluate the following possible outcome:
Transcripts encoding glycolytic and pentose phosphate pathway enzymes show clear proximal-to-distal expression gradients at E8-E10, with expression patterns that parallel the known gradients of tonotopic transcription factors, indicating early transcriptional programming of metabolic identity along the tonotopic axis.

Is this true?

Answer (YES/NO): NO